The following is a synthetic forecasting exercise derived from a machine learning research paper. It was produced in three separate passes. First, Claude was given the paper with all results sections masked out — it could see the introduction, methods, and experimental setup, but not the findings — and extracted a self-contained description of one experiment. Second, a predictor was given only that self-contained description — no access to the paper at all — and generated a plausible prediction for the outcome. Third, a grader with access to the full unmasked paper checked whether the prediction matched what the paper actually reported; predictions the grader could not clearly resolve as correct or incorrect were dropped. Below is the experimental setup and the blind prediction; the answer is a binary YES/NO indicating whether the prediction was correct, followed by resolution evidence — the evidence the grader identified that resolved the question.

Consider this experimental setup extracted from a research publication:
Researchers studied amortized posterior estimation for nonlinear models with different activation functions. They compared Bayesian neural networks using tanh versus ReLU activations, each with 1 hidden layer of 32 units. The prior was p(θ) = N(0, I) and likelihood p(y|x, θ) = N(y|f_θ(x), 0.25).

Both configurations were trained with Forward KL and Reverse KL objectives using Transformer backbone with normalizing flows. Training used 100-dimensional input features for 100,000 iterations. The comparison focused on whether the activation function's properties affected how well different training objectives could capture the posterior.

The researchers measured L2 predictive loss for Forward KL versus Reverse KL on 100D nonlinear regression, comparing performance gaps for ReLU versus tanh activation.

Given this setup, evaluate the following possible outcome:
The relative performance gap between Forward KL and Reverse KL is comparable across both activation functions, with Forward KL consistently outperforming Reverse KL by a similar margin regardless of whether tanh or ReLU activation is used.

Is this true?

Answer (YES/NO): NO